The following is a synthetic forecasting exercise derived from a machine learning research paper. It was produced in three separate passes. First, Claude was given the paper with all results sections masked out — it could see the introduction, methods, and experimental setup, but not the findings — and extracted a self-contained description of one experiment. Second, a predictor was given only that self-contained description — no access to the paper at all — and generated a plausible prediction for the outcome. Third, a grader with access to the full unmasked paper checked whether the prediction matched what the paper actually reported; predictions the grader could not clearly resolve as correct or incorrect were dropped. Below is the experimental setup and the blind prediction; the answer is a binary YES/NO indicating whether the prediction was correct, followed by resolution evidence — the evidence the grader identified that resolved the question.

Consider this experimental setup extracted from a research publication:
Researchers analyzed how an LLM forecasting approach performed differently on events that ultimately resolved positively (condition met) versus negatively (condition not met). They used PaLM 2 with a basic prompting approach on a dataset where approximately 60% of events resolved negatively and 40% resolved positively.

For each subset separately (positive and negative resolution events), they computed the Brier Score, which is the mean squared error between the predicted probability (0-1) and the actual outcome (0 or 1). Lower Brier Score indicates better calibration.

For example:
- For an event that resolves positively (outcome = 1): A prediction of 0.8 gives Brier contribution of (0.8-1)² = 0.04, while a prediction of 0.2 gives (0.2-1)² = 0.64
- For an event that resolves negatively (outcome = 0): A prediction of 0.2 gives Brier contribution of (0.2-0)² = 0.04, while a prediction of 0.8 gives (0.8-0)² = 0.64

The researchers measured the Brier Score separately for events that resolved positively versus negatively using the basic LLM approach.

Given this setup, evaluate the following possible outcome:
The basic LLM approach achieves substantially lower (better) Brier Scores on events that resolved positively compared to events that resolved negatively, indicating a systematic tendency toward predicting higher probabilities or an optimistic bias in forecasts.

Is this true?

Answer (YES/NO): NO